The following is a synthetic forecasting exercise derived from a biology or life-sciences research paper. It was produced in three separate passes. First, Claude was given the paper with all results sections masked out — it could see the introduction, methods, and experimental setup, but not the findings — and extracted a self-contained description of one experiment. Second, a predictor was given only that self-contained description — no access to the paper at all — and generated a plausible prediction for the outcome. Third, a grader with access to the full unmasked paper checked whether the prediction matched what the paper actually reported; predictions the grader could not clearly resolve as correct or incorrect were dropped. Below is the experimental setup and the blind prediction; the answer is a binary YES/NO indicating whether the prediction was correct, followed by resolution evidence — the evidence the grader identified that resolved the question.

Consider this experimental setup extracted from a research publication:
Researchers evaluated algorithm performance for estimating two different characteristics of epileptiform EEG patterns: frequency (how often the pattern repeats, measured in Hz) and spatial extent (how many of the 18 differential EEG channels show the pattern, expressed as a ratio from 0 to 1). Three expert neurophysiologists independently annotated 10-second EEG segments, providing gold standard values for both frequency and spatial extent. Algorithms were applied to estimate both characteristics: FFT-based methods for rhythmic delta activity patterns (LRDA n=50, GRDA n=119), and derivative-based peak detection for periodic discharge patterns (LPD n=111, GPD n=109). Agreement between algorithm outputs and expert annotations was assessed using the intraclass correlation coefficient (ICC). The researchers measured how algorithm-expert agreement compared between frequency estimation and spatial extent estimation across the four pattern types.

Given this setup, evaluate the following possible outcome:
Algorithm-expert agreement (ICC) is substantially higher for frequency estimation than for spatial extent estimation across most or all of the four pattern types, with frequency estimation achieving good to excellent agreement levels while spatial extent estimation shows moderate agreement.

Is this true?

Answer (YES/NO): NO